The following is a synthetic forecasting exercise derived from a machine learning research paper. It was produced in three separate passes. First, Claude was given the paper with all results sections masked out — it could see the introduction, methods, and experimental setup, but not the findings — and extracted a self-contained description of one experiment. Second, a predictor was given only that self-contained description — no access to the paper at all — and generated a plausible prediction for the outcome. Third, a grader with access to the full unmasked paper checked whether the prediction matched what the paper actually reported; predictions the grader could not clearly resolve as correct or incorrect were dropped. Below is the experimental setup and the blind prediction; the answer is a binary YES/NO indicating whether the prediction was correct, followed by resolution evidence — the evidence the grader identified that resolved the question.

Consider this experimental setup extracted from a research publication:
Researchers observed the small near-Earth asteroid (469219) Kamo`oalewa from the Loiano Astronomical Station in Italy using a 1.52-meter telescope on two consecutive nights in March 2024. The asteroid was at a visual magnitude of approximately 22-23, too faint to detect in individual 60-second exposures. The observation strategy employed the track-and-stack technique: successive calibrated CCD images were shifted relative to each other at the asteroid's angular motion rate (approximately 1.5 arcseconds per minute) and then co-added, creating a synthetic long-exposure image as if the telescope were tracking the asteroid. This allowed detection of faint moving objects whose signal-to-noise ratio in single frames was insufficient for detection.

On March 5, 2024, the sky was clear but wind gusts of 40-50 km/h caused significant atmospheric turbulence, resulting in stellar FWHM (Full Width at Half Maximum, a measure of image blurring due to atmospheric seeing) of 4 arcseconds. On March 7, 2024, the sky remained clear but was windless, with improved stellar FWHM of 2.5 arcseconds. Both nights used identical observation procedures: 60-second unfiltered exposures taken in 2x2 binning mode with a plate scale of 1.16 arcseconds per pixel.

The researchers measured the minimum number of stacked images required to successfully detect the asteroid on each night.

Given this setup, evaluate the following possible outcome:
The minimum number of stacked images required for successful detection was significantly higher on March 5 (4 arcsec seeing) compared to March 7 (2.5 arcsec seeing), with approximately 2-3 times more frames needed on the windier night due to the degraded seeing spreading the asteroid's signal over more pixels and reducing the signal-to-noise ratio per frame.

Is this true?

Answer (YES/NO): YES